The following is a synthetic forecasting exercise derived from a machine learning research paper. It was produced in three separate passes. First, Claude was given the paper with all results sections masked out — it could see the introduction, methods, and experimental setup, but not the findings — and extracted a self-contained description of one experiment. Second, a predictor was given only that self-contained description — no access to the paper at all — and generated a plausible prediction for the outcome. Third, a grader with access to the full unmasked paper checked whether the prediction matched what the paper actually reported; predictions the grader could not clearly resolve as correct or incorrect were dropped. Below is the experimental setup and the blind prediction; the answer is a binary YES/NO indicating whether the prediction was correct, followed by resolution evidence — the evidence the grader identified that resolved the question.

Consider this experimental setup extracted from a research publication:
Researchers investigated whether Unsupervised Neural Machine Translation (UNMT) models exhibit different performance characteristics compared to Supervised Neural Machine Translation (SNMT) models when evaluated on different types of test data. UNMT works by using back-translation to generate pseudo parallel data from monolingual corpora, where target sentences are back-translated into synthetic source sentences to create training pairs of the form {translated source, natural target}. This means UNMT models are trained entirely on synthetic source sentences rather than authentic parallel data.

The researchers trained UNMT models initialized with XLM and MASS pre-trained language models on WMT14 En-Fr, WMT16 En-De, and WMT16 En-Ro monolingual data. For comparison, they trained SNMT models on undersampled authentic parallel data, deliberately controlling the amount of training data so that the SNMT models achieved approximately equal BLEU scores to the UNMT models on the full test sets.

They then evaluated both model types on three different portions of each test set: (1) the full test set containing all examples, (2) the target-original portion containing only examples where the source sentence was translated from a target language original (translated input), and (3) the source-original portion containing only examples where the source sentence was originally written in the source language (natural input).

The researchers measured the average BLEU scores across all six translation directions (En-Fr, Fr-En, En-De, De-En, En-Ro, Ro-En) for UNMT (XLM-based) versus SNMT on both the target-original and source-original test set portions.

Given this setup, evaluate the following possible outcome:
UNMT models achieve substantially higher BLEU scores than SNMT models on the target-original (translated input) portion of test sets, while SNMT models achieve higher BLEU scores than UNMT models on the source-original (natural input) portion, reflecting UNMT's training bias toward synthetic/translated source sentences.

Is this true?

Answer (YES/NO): YES